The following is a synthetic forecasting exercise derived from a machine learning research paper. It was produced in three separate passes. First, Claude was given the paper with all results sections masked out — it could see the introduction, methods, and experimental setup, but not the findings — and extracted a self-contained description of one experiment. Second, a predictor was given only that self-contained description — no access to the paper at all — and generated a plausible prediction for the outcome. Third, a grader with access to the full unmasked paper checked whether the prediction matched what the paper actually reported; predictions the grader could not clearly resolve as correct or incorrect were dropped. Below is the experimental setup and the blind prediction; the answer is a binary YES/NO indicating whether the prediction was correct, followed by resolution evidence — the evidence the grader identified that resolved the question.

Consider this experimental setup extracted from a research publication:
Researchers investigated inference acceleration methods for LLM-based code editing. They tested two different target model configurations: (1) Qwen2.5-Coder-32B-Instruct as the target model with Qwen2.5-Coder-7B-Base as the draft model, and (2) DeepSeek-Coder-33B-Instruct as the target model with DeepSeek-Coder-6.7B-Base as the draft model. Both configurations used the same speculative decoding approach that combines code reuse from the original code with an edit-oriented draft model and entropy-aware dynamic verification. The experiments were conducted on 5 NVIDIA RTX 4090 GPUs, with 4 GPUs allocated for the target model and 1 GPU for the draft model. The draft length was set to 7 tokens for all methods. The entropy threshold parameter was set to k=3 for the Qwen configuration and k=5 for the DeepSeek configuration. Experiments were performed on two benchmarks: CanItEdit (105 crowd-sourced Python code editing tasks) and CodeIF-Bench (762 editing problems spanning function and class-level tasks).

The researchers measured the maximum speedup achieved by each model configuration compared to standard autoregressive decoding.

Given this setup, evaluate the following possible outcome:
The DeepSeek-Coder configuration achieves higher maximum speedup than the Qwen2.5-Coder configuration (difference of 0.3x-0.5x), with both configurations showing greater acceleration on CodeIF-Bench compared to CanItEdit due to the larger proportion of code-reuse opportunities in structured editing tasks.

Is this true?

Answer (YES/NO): NO